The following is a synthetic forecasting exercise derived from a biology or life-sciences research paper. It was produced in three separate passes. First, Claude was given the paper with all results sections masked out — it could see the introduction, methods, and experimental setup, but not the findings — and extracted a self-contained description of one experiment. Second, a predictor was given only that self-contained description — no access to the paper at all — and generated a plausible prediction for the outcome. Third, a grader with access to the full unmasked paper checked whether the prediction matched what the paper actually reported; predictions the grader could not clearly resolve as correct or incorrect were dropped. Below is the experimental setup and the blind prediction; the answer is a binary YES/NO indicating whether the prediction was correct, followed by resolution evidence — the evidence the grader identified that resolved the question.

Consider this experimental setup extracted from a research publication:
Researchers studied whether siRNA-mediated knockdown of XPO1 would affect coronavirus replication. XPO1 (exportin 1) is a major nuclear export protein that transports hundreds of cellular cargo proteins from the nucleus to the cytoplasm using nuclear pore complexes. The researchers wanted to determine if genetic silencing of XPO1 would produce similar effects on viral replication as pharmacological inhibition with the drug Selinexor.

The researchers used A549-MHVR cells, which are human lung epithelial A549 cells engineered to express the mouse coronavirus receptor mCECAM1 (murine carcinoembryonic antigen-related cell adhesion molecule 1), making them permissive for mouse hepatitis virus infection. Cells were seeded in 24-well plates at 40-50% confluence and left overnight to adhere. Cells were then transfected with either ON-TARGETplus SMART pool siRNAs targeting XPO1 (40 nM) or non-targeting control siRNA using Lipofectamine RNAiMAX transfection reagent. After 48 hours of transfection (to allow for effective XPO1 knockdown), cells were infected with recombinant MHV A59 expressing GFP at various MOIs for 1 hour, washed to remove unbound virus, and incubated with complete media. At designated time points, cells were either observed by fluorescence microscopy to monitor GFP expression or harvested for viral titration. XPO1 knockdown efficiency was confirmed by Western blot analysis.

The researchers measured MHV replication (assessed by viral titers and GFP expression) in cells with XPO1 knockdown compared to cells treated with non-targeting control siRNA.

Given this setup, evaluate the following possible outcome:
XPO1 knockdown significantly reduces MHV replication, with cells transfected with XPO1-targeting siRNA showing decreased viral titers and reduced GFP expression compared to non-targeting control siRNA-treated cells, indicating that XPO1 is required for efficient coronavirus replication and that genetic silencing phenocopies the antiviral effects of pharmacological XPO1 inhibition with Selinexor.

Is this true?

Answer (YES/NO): NO